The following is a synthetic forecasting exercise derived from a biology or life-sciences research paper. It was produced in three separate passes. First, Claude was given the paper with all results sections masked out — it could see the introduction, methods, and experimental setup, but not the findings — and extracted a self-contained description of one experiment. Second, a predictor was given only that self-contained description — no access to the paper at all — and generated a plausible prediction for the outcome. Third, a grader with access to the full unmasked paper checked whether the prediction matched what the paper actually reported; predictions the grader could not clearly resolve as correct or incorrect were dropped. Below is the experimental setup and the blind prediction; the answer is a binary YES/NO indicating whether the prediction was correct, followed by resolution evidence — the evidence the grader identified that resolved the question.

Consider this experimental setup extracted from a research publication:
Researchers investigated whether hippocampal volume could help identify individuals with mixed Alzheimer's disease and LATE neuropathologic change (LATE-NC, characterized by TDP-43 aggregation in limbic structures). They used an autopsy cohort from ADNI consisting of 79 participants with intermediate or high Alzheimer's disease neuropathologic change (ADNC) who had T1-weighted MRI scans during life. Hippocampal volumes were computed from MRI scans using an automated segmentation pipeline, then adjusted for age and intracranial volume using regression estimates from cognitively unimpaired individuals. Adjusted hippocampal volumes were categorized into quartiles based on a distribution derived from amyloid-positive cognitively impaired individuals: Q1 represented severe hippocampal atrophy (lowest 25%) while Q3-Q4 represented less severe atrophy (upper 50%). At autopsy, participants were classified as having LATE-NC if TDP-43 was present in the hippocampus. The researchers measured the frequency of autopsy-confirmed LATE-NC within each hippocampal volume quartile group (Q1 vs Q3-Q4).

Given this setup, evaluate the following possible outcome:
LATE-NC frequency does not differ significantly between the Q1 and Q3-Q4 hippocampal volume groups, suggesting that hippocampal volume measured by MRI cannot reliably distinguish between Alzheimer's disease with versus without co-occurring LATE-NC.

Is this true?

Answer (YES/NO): NO